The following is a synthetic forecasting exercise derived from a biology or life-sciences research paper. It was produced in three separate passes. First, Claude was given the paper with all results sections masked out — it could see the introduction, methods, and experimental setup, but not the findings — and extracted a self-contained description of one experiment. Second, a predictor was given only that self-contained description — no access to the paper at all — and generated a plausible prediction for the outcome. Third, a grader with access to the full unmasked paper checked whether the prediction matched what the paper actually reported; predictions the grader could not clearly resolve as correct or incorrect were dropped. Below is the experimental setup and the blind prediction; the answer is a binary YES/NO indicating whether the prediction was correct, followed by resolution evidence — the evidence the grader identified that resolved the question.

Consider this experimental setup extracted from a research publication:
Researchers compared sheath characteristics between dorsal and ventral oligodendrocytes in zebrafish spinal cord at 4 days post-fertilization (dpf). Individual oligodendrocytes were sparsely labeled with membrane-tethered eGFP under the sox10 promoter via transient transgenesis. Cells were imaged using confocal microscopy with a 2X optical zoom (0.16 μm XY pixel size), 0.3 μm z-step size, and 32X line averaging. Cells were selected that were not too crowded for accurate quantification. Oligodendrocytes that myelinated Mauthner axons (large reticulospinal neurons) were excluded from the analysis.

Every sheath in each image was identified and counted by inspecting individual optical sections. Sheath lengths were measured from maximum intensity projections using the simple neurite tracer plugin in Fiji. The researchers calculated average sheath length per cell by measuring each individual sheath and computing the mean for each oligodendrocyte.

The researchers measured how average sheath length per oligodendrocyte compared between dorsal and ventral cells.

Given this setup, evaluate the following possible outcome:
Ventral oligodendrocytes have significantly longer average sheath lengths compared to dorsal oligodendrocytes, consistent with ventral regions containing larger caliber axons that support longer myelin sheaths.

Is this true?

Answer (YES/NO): NO